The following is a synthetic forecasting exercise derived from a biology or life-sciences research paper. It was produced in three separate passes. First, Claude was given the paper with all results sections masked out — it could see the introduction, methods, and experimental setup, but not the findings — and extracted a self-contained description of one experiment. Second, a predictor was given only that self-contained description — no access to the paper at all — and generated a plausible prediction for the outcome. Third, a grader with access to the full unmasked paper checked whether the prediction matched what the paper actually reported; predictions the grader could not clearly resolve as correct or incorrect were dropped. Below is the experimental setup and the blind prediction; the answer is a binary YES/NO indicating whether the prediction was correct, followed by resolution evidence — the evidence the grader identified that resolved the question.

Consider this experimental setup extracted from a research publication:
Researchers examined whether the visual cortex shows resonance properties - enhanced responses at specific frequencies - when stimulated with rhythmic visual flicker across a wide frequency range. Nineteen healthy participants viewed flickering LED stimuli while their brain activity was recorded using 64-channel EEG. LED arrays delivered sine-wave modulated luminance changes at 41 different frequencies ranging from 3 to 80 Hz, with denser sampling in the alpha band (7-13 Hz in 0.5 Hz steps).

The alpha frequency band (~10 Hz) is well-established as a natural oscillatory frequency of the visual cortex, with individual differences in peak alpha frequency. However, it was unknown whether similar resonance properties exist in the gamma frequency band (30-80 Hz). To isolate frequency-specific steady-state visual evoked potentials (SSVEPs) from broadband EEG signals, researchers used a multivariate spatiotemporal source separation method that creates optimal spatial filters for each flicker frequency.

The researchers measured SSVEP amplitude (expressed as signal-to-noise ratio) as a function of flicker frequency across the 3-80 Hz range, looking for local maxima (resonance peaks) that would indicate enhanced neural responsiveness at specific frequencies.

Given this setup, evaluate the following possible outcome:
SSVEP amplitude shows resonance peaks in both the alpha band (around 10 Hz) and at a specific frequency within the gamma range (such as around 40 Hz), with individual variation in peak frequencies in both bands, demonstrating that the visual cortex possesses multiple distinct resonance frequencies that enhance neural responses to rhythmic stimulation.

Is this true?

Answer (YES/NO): YES